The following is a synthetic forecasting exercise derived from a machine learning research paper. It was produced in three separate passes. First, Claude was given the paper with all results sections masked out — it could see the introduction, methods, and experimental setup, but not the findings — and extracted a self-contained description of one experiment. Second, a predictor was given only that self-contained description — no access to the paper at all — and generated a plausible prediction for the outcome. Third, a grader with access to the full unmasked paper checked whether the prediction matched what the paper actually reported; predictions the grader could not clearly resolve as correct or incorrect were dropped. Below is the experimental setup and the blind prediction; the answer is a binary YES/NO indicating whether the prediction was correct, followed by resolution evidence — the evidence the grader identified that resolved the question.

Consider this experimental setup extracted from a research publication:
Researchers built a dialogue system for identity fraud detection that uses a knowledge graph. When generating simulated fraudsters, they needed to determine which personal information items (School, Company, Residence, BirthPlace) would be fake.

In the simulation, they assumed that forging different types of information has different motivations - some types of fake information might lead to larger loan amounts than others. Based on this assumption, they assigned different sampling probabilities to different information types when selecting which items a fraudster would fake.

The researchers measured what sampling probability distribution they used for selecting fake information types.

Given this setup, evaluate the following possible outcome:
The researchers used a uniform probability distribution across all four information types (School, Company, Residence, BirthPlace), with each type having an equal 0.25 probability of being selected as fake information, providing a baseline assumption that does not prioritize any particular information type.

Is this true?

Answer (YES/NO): NO